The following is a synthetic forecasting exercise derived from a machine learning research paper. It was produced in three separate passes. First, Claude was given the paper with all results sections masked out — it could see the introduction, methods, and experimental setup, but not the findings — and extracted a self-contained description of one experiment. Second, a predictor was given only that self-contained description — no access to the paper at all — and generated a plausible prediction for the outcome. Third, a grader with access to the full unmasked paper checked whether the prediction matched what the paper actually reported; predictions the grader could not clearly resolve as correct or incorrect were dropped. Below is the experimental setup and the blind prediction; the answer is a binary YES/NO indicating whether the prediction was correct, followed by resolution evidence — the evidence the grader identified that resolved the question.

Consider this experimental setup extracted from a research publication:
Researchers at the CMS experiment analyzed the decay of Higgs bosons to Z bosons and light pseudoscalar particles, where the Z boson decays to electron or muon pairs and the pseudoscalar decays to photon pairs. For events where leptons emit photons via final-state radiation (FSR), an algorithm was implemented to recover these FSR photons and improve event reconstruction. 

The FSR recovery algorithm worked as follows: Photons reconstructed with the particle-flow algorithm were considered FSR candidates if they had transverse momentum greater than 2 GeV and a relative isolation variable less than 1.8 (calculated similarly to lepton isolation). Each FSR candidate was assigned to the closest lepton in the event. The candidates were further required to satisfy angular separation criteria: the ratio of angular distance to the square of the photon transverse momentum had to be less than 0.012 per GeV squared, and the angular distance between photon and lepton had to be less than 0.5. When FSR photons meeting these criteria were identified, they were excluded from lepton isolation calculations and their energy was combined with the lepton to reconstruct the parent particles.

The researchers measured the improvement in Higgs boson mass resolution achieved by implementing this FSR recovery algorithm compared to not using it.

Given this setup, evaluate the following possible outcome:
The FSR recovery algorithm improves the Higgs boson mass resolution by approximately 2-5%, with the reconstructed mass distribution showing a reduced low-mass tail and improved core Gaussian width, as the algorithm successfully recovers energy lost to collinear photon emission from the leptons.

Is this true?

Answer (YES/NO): NO